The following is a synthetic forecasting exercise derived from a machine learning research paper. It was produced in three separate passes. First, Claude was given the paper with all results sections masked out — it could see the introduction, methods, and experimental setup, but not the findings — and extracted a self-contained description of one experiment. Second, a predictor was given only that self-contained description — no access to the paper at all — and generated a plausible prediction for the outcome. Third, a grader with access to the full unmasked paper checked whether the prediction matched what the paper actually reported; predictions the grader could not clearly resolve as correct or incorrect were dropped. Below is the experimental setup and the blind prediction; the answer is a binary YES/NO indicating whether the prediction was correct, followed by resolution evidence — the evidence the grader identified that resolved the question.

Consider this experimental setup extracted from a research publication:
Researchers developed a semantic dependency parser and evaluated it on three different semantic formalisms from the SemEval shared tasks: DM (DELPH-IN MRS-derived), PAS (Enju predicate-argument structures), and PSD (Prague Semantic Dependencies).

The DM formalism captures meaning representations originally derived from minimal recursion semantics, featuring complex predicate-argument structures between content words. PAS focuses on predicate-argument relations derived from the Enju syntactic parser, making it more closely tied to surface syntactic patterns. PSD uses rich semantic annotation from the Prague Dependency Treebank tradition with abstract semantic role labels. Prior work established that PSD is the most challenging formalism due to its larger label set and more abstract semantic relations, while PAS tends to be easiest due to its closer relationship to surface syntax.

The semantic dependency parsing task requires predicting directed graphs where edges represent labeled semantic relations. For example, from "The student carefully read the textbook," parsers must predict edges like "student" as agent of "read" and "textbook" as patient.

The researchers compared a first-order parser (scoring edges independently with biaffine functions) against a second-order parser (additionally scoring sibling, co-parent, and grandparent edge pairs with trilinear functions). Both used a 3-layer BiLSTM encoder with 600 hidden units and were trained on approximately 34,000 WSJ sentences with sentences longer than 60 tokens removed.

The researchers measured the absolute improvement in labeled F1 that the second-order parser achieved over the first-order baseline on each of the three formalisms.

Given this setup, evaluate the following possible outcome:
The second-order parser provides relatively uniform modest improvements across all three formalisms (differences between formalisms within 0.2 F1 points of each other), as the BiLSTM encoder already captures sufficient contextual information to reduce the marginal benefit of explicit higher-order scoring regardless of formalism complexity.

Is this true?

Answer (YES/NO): YES